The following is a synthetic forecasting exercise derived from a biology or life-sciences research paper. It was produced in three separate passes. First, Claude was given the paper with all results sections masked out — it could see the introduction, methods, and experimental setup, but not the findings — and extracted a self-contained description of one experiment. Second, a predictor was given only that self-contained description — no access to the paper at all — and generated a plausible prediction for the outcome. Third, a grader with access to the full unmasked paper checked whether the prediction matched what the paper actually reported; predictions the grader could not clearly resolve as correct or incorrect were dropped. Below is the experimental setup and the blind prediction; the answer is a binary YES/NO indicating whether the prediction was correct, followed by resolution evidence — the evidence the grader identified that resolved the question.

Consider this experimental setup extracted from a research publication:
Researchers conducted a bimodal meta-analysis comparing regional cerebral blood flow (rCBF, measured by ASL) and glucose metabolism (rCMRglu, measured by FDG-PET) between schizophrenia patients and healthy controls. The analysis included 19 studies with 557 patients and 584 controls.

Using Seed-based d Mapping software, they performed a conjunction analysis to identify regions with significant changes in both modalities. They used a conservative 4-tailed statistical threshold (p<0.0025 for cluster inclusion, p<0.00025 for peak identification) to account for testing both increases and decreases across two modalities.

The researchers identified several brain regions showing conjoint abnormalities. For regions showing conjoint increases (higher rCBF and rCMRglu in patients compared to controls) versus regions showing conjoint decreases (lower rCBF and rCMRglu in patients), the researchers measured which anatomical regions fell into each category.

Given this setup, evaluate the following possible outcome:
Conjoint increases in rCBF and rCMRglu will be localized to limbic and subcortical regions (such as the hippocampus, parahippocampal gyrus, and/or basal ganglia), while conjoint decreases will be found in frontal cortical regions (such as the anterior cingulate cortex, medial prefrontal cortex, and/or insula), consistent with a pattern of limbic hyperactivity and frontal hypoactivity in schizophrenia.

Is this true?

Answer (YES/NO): NO